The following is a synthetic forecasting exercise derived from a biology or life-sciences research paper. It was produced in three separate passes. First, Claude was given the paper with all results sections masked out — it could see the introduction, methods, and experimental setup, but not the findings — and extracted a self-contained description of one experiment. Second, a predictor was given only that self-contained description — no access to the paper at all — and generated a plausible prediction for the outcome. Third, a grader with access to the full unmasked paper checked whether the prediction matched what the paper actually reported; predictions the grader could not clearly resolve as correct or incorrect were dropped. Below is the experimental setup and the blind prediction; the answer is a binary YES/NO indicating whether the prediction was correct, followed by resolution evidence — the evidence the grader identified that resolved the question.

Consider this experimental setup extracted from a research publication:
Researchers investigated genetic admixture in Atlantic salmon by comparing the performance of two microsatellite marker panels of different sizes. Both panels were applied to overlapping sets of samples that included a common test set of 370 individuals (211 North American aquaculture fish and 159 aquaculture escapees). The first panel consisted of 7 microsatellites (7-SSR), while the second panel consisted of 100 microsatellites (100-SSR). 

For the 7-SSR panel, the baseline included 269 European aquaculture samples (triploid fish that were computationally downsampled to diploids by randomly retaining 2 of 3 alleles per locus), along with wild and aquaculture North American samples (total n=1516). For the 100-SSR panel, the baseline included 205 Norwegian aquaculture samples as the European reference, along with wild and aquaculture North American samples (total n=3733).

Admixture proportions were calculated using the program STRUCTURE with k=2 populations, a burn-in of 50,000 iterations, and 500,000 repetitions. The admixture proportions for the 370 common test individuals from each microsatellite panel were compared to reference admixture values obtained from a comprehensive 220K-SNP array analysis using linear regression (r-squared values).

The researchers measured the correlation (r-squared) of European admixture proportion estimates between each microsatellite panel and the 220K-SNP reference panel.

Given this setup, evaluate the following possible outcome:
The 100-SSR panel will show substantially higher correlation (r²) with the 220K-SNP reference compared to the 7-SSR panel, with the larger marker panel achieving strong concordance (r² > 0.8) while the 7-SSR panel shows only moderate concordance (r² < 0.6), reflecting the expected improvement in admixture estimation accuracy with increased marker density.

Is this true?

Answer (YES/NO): NO